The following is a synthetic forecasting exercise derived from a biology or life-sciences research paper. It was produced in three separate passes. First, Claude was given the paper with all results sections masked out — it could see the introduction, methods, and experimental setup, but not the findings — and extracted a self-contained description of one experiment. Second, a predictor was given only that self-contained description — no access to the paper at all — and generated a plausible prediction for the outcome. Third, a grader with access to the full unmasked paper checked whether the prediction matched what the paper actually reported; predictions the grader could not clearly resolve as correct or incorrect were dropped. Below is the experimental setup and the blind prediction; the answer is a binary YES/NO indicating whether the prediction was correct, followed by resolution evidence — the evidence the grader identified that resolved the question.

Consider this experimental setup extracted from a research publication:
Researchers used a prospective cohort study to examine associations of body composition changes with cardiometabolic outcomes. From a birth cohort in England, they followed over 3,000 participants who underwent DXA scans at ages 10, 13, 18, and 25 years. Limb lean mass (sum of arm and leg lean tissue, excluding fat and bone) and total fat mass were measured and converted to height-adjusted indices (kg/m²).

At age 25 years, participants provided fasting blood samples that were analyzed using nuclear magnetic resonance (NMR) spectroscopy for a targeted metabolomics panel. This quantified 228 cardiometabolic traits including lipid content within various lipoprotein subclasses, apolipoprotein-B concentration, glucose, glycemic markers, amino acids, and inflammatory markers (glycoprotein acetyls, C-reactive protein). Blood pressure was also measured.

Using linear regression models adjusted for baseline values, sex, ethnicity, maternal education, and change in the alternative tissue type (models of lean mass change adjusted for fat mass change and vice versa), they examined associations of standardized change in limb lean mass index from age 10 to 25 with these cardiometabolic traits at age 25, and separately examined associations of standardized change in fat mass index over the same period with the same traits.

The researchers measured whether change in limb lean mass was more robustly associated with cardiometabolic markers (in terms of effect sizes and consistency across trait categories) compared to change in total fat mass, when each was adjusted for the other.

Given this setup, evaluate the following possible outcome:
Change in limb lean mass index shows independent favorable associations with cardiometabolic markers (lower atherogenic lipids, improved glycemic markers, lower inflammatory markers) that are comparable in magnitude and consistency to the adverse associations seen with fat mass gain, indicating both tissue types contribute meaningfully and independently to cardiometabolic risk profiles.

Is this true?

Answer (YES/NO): NO